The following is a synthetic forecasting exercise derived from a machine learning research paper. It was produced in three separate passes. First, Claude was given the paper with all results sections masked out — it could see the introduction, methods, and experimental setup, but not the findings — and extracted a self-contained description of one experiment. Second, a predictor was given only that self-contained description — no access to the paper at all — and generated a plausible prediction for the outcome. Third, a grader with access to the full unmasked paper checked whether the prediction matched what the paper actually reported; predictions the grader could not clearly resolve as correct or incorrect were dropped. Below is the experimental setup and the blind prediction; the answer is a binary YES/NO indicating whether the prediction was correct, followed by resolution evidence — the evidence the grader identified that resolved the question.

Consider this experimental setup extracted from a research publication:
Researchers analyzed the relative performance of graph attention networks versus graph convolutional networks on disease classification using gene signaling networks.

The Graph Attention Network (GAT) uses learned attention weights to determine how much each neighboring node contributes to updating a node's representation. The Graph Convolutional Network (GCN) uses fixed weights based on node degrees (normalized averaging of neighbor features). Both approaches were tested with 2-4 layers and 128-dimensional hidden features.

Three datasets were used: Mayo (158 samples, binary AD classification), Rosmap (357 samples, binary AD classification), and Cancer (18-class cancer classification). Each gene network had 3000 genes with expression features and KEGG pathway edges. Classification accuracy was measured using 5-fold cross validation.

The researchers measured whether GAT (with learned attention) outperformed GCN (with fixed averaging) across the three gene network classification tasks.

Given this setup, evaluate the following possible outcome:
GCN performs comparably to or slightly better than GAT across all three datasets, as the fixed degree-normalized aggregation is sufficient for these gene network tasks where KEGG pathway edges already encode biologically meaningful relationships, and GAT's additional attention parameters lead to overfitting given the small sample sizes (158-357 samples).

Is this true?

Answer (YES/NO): NO